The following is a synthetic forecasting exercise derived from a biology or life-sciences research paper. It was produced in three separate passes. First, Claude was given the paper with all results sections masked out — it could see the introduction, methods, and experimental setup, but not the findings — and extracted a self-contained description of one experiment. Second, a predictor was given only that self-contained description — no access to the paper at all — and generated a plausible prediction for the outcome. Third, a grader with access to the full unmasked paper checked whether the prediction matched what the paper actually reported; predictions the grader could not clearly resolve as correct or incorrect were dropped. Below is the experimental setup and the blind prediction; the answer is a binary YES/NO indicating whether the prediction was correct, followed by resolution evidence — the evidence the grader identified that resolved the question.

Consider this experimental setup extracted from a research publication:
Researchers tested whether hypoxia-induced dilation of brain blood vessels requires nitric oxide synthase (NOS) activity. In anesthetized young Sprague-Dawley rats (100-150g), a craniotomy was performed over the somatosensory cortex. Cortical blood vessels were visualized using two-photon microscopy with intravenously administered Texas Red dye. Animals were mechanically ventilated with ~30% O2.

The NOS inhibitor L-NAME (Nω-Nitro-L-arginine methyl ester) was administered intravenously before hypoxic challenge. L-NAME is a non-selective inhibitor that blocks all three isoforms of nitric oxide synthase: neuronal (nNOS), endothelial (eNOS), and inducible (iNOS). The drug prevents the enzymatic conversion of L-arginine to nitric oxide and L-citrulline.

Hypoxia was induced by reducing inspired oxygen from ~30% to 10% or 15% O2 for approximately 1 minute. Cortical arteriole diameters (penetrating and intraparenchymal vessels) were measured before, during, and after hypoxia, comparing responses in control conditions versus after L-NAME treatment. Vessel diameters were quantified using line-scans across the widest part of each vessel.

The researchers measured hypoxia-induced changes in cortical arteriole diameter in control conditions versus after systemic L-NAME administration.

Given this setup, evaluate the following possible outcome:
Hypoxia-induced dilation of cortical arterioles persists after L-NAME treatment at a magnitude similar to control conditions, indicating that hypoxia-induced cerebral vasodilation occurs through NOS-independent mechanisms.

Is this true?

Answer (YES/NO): YES